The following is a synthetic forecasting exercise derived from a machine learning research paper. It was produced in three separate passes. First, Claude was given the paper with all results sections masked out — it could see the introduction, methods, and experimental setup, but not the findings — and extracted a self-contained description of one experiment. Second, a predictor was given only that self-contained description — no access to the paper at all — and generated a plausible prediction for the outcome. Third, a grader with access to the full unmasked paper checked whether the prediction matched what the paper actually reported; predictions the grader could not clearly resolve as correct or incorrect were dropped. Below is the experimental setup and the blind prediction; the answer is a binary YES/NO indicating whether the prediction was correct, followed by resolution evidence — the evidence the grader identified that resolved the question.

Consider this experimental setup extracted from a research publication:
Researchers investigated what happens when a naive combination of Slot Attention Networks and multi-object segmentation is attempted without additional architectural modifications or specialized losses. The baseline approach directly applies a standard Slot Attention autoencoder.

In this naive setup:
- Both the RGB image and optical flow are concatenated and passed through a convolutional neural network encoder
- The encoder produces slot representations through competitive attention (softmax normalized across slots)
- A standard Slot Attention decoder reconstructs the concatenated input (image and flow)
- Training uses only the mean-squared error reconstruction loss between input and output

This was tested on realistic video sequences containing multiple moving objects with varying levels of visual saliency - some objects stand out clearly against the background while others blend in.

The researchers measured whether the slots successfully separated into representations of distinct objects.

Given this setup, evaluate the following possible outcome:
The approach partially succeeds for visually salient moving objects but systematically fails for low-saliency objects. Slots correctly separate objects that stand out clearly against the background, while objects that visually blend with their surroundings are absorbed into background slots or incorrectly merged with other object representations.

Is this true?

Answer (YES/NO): NO